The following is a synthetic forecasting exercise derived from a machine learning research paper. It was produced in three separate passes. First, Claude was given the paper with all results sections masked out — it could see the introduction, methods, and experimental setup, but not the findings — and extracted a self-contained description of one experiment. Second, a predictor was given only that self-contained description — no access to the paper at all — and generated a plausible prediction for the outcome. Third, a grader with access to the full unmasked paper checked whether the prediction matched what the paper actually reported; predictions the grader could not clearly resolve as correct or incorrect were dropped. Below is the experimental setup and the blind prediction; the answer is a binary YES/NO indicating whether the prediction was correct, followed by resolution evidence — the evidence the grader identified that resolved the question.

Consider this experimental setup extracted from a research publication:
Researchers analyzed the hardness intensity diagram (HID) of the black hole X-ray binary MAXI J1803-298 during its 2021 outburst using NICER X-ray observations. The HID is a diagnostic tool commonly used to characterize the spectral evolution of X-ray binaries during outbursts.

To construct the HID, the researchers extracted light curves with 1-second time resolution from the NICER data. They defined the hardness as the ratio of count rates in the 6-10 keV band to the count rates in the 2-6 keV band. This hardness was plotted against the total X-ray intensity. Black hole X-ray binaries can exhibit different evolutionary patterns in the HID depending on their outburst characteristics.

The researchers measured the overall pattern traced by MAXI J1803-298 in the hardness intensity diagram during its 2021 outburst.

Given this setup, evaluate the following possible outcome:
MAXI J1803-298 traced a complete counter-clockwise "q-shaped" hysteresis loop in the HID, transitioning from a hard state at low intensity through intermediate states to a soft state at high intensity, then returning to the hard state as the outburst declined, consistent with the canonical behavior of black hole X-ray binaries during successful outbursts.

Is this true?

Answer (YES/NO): YES